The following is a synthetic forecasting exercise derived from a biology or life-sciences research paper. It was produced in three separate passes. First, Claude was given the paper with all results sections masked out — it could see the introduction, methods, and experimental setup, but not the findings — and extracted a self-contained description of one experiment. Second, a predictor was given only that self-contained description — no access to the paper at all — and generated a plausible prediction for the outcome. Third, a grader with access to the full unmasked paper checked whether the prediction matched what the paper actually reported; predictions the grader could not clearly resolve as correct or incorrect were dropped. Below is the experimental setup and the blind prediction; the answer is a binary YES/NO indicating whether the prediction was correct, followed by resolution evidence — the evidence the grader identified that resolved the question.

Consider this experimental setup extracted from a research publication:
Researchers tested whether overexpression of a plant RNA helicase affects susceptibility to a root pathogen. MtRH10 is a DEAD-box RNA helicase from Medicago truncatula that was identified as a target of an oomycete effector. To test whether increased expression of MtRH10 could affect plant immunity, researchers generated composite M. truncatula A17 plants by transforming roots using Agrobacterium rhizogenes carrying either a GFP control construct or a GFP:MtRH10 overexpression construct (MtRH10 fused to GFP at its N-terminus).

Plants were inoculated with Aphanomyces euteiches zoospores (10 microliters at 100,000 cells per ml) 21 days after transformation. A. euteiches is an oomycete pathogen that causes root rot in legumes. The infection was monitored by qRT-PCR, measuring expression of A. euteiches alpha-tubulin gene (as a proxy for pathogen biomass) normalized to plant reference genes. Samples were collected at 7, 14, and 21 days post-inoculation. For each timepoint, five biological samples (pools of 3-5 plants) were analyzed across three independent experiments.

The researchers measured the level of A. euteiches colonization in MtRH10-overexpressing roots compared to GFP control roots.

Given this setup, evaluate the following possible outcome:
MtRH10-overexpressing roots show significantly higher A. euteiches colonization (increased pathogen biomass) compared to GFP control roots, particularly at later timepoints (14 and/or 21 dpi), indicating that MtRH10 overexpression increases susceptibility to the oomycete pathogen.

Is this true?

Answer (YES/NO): NO